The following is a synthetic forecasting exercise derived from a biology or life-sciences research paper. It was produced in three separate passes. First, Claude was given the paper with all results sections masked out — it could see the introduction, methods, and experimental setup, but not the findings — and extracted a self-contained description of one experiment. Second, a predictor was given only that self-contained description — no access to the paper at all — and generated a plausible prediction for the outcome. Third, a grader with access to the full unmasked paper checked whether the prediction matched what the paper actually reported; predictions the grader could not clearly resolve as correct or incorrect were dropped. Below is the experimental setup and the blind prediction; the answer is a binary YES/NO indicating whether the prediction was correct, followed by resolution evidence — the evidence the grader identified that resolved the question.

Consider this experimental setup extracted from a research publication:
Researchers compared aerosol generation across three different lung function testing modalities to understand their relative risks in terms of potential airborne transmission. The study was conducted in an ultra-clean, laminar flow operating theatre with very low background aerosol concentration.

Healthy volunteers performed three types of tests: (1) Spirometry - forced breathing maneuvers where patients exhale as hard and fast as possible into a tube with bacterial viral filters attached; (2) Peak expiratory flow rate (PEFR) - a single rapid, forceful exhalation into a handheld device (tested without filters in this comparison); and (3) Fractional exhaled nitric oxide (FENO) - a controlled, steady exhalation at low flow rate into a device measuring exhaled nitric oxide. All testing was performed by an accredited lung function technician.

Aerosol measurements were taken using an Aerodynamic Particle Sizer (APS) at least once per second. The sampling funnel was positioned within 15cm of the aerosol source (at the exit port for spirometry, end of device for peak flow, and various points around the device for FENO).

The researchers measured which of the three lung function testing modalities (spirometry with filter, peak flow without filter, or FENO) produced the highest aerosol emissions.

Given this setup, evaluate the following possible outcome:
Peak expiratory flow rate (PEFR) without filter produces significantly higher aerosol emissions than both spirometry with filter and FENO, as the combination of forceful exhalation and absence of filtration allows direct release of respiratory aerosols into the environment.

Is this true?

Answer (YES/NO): YES